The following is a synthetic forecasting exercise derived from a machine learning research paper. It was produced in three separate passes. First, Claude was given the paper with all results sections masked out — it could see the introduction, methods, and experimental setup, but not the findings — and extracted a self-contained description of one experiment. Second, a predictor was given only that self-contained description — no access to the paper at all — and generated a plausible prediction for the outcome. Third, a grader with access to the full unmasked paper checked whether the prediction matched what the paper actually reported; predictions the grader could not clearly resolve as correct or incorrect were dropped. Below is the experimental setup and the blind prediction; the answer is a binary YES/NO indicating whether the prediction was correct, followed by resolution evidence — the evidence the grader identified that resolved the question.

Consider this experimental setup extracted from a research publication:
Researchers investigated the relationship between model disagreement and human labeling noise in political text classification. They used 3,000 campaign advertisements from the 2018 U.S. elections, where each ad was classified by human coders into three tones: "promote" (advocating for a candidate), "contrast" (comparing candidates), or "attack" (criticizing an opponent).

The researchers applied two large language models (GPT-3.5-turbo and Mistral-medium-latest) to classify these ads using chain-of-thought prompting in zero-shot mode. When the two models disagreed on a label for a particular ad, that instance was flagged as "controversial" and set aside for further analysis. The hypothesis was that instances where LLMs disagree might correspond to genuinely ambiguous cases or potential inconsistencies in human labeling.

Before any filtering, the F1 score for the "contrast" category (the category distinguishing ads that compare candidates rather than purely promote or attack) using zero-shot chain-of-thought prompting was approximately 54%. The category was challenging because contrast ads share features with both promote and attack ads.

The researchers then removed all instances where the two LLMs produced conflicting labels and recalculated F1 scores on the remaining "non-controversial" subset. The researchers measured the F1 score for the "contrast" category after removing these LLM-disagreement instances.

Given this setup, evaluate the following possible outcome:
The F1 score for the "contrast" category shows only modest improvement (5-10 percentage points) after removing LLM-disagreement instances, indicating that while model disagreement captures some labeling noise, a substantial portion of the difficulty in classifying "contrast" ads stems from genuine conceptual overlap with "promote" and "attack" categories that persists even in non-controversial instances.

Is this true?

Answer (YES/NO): NO